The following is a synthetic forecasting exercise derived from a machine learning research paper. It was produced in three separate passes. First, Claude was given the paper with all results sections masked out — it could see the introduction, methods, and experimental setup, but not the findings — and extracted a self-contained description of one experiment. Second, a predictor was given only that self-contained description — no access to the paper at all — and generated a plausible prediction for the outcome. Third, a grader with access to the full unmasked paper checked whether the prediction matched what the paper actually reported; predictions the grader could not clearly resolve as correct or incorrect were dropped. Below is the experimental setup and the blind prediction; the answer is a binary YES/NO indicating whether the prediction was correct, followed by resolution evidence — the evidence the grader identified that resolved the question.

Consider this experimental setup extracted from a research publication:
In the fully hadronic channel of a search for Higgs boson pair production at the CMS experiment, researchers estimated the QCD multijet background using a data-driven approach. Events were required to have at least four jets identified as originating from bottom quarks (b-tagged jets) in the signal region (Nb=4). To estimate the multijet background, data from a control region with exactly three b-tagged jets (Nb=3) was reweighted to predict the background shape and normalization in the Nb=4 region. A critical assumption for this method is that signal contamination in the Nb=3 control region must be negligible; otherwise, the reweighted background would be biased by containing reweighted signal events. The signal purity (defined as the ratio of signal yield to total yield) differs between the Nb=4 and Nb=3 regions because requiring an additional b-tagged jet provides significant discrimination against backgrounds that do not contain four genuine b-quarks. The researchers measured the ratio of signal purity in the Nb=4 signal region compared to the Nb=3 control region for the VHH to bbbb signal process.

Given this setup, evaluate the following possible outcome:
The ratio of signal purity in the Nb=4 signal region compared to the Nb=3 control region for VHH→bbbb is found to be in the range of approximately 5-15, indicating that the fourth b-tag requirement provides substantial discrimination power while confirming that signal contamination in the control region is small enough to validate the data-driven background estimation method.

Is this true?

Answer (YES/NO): NO